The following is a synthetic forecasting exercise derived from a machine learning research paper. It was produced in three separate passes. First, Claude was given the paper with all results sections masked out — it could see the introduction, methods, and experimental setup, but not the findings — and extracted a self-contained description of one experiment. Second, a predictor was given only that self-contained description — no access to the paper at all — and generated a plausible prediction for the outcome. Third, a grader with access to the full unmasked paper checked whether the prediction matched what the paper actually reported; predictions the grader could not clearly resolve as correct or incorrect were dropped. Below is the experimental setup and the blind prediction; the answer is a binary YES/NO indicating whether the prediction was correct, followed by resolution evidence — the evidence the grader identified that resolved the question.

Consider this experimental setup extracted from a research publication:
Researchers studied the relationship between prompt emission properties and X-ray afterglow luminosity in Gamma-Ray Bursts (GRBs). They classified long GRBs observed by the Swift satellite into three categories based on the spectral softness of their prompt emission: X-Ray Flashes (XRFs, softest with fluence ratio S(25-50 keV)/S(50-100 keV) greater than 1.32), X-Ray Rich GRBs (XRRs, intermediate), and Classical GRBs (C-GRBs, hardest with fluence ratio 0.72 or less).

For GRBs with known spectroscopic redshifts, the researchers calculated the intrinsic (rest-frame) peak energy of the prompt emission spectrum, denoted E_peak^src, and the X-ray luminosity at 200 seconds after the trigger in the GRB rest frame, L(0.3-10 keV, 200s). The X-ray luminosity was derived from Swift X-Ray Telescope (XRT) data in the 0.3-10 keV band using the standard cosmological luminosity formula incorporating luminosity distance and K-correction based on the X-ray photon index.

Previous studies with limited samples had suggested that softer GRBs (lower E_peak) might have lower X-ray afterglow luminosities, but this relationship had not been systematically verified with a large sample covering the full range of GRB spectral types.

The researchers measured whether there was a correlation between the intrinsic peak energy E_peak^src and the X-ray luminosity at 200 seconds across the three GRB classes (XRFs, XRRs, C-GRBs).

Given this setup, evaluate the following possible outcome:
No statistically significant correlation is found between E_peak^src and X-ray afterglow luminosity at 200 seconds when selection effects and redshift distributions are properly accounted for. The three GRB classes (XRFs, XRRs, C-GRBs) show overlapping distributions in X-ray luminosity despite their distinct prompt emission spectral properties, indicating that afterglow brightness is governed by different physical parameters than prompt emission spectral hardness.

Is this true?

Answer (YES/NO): NO